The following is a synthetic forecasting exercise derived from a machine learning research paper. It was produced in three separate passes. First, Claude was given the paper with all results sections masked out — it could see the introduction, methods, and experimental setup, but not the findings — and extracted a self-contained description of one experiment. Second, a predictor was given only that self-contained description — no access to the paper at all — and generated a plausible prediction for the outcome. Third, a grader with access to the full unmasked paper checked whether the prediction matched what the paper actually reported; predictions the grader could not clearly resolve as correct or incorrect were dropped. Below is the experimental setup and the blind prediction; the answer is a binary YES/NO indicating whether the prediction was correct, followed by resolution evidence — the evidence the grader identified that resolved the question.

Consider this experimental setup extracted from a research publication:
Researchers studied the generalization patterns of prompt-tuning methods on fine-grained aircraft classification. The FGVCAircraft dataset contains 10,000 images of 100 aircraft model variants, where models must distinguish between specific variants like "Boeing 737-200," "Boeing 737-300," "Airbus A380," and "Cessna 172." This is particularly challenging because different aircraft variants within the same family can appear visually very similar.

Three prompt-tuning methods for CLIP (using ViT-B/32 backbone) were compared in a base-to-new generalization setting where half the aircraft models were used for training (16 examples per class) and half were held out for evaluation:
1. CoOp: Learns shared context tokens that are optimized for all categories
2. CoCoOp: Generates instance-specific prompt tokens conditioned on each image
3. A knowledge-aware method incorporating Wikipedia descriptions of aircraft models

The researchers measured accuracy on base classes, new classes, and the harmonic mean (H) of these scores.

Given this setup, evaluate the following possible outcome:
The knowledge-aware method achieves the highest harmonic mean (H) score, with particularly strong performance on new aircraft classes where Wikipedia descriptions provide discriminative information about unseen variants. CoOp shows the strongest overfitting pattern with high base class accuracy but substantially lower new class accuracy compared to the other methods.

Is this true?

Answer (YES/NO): YES